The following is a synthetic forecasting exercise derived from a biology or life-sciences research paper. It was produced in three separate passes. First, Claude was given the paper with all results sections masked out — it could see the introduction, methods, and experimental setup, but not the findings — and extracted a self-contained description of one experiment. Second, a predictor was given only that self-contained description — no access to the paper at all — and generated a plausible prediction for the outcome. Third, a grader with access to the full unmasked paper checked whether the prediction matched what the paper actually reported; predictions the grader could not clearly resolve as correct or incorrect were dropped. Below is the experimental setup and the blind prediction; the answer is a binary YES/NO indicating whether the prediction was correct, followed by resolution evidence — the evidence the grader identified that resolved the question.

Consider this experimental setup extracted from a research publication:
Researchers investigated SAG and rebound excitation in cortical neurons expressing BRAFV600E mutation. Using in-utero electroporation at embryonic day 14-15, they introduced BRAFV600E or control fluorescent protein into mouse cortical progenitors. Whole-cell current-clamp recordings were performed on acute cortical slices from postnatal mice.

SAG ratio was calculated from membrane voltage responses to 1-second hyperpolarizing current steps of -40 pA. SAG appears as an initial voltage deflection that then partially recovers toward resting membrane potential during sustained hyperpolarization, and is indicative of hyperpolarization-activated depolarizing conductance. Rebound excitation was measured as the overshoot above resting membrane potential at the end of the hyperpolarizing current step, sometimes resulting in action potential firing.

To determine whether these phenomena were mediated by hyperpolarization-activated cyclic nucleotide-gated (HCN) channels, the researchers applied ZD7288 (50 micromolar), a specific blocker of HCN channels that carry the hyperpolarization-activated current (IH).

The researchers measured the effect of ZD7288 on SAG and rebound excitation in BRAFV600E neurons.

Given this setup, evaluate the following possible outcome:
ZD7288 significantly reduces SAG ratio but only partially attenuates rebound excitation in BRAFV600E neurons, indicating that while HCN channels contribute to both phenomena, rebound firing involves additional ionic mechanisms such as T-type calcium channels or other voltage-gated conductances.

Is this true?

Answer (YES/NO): NO